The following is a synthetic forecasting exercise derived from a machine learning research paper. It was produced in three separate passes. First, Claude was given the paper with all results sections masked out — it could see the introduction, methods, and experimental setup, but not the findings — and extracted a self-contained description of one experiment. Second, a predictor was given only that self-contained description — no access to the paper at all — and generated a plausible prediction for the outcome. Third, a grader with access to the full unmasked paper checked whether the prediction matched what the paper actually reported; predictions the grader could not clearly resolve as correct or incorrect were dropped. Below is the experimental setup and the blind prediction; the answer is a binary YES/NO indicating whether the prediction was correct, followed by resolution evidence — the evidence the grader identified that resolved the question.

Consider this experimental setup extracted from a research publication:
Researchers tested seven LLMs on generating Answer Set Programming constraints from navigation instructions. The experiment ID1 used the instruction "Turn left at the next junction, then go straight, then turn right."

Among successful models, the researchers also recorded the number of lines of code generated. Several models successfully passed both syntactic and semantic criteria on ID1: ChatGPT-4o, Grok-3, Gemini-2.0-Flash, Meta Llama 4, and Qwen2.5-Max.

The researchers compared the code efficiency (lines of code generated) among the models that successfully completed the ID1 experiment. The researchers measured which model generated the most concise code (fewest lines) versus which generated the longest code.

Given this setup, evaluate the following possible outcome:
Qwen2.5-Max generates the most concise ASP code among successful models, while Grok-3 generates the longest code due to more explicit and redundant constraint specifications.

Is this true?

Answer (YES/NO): NO